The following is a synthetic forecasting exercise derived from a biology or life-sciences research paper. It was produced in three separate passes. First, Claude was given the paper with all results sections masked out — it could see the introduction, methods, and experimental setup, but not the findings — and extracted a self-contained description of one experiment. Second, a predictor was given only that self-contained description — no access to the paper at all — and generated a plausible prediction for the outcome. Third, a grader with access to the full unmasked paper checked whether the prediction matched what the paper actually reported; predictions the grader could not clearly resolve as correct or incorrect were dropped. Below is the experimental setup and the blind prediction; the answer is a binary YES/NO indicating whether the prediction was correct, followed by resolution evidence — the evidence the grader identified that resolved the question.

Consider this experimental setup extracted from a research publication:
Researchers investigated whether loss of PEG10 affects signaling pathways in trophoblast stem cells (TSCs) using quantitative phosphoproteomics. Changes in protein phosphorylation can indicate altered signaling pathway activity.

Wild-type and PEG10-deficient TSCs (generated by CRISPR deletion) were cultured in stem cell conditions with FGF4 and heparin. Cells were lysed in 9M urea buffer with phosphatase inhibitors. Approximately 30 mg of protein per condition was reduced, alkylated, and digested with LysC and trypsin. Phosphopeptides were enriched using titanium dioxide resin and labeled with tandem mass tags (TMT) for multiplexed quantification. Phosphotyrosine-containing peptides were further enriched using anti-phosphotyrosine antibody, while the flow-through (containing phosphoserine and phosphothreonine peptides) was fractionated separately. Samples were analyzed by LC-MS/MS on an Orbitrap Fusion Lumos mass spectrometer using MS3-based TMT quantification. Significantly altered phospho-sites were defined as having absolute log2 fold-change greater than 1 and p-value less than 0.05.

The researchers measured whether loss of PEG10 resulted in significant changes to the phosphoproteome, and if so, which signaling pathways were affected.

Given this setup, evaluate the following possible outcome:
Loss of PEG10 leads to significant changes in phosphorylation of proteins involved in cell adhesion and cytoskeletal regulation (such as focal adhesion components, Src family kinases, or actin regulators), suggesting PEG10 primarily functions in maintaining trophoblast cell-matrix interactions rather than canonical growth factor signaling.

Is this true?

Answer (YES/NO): NO